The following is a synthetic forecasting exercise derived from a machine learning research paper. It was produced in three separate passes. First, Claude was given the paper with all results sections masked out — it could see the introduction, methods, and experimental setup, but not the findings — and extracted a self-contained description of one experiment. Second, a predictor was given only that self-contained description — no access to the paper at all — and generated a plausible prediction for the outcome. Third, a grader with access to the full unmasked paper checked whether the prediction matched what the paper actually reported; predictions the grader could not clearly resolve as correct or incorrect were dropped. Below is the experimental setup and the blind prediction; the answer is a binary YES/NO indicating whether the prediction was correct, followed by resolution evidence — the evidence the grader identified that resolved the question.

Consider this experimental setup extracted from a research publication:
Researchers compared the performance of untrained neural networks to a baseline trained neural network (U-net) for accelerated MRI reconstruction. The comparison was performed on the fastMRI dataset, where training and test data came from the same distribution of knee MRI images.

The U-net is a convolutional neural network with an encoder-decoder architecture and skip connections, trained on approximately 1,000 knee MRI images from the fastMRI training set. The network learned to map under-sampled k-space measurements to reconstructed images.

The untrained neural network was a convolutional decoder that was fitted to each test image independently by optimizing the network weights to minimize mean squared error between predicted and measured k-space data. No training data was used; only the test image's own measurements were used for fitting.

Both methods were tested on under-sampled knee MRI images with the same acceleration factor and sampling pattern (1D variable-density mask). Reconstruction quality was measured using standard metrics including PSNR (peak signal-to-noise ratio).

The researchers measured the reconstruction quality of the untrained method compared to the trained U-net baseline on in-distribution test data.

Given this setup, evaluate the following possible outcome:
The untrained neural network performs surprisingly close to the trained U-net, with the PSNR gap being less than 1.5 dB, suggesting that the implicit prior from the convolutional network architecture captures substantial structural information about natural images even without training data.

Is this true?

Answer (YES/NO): YES